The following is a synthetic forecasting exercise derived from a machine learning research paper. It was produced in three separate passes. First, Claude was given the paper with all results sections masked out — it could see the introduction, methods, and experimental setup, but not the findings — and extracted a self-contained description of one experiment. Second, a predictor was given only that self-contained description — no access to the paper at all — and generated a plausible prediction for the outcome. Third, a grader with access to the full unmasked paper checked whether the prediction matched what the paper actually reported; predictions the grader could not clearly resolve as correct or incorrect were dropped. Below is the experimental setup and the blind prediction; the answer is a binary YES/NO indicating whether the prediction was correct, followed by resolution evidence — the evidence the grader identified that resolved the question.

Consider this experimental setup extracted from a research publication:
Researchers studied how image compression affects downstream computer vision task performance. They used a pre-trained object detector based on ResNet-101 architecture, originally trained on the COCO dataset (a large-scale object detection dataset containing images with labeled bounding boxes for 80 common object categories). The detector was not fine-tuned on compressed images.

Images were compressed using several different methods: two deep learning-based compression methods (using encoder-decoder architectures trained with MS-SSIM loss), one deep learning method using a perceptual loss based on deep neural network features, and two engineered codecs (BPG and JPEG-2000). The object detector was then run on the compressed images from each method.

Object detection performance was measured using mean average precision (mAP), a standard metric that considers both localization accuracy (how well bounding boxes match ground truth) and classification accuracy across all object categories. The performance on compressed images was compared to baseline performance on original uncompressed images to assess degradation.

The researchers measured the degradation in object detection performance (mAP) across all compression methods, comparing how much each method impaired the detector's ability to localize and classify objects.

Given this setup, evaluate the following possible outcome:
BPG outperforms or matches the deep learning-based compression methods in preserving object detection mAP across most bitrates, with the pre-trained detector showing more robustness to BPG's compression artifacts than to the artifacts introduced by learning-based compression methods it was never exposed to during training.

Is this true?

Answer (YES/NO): NO